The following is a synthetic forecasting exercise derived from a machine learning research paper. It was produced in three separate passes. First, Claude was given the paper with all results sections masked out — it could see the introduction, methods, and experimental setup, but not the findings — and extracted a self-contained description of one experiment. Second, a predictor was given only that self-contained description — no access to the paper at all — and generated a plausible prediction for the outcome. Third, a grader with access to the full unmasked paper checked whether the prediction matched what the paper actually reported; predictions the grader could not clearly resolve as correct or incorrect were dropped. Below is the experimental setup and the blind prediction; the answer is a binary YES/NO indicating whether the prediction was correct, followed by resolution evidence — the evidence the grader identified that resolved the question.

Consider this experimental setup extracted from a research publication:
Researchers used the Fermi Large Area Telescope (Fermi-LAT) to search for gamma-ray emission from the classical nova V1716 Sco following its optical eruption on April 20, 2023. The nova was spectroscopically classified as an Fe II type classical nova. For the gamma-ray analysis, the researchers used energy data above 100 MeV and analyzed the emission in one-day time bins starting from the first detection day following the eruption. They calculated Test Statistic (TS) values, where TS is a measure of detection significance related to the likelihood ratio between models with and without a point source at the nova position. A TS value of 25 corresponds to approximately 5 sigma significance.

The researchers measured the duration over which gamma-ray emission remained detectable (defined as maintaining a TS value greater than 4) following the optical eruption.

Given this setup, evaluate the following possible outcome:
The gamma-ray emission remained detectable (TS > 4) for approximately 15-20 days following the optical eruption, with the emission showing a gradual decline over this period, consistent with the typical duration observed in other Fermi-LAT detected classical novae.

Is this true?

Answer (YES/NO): NO